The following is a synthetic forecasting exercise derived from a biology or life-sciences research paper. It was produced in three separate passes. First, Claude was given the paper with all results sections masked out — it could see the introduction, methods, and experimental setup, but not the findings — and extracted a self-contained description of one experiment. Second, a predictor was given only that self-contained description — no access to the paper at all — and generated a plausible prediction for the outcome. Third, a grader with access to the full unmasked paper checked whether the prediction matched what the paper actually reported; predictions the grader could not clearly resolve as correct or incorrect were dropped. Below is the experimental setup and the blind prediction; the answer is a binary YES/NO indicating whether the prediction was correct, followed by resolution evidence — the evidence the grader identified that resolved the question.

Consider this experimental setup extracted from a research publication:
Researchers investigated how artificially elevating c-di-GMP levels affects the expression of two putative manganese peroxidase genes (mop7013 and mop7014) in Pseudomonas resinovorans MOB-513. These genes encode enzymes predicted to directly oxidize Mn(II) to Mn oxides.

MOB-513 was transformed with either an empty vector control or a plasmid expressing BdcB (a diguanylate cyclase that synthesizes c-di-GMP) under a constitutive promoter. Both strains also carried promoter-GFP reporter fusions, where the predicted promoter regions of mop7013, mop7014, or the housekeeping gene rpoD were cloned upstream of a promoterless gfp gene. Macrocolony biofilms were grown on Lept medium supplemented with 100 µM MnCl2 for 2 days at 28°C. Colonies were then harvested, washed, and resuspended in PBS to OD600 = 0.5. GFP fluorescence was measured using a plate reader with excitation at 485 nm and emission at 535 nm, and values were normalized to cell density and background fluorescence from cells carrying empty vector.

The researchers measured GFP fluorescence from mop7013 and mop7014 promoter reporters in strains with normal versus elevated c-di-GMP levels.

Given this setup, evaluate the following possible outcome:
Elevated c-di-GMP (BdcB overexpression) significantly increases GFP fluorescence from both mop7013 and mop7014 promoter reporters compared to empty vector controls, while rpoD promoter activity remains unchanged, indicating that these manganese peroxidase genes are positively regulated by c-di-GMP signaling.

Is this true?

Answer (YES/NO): NO